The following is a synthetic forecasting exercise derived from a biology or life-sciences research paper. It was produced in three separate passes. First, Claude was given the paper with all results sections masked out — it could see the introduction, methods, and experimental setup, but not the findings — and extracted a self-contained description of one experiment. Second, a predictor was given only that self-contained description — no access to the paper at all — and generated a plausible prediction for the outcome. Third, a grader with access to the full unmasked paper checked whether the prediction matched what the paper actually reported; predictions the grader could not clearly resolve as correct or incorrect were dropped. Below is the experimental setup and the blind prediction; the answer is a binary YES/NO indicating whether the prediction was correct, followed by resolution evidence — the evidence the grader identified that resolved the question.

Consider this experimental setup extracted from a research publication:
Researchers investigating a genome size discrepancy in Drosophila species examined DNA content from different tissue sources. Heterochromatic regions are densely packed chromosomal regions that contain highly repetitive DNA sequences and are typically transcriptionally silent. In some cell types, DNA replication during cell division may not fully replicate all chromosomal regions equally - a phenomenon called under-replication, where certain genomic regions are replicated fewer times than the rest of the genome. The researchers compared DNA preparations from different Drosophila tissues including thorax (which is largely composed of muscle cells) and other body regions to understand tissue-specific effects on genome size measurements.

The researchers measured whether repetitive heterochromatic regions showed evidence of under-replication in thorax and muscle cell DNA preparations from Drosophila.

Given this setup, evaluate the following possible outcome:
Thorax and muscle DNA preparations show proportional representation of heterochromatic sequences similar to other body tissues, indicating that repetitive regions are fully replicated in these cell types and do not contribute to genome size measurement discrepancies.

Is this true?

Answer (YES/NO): NO